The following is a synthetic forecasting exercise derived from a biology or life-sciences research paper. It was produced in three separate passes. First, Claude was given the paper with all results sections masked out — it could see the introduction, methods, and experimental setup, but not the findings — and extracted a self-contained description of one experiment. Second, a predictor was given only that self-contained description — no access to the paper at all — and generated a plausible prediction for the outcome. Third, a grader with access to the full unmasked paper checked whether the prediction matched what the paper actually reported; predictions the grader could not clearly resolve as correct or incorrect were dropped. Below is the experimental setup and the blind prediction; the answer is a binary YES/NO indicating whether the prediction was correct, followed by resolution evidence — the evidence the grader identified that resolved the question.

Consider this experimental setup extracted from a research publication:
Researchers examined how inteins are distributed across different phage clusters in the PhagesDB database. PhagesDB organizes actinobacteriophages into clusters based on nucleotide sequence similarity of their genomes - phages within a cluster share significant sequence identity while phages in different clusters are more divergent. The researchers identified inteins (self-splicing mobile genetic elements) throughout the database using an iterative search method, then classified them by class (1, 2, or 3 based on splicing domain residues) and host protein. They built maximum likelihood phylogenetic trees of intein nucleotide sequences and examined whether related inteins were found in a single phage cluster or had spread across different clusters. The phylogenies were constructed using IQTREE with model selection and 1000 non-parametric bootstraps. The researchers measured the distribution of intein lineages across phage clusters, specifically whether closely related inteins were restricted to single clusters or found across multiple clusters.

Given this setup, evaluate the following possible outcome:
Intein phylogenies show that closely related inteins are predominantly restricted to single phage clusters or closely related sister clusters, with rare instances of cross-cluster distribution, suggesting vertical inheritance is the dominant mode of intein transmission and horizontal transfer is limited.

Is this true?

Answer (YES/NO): NO